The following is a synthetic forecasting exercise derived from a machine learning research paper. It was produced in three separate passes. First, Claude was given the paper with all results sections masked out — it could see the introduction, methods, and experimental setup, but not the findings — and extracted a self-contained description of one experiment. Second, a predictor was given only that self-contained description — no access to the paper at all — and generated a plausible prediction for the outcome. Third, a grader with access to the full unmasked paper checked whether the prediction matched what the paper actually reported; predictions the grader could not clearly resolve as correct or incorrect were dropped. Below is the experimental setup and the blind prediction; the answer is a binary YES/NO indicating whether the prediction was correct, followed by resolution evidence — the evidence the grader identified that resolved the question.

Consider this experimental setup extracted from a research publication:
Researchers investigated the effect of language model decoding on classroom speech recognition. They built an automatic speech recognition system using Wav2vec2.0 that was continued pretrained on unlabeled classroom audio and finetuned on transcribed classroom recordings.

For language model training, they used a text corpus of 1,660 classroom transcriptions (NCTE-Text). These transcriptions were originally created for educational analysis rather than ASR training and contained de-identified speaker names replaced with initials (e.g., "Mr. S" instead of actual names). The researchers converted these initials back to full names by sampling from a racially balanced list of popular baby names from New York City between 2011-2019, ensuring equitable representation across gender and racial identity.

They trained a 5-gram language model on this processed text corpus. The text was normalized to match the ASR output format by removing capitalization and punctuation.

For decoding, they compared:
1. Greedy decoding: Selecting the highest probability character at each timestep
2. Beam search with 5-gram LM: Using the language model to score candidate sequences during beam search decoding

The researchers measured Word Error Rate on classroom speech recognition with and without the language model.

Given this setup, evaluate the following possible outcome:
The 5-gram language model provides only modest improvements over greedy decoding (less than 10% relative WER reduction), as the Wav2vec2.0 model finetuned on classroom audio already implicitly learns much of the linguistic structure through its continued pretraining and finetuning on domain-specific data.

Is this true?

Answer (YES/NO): NO